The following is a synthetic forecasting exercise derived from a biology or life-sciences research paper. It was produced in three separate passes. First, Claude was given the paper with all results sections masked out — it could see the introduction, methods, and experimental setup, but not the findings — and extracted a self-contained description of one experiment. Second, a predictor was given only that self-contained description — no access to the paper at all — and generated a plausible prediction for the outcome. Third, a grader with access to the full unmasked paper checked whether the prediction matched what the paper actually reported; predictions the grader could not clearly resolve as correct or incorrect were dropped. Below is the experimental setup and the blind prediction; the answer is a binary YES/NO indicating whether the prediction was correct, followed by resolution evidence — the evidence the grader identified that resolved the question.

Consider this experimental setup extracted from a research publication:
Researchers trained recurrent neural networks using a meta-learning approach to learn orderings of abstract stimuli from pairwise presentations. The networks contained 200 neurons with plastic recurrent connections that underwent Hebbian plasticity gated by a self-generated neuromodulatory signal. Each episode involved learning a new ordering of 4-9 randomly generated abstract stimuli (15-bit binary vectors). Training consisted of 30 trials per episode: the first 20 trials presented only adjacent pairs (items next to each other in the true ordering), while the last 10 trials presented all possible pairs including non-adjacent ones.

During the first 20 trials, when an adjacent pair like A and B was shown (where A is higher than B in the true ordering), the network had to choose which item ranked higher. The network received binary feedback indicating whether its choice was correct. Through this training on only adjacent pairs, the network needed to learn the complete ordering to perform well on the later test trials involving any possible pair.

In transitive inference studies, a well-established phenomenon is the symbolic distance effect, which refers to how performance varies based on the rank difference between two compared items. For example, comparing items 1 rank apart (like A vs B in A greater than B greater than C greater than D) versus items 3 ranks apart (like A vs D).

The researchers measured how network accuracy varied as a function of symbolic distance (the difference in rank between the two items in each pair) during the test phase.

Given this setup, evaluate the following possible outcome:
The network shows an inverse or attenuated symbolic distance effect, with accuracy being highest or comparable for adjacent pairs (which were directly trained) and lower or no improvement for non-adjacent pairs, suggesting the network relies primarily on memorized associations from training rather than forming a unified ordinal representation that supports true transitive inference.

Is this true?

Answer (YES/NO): NO